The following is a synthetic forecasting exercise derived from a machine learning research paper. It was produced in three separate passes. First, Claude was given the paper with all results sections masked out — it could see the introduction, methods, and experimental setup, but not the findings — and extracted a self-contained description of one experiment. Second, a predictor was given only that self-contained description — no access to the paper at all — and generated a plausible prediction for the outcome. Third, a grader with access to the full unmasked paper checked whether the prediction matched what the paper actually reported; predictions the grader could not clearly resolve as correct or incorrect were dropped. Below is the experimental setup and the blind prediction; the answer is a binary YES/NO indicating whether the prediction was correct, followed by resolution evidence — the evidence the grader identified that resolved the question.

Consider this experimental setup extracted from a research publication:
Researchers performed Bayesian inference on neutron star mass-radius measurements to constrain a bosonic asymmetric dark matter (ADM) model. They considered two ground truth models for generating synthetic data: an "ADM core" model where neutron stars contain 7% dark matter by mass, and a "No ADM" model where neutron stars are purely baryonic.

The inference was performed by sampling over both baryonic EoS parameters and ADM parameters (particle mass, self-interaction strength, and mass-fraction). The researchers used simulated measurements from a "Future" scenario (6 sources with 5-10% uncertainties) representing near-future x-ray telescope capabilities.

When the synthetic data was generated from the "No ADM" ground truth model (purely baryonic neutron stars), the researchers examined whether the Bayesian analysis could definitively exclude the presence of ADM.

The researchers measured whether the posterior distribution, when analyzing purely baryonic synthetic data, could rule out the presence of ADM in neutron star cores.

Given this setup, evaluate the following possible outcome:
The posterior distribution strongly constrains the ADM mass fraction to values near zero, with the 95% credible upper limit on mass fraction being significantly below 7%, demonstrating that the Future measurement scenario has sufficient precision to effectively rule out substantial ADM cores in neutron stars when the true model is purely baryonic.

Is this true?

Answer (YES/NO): NO